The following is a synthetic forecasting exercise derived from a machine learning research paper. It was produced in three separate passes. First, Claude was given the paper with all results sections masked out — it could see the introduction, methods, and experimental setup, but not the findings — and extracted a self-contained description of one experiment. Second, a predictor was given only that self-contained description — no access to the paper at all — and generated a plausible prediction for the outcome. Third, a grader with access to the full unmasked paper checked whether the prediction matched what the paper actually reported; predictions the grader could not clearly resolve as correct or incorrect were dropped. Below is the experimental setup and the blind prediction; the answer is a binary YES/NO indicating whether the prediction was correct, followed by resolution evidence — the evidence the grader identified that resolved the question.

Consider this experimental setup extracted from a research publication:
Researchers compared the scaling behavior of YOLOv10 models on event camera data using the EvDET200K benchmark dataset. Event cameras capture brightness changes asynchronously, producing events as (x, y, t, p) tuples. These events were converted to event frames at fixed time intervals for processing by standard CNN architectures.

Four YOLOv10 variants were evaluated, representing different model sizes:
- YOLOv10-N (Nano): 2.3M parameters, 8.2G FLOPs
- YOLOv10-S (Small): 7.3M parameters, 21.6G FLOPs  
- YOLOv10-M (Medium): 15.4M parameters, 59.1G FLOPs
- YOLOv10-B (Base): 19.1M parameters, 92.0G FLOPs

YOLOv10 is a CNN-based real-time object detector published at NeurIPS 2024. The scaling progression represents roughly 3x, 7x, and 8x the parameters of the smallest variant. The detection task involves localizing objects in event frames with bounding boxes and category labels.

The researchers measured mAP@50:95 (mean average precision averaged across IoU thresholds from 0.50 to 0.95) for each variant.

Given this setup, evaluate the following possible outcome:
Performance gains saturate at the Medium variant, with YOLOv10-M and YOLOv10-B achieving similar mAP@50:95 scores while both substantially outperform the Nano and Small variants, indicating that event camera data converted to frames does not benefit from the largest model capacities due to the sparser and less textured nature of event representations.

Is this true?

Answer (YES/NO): NO